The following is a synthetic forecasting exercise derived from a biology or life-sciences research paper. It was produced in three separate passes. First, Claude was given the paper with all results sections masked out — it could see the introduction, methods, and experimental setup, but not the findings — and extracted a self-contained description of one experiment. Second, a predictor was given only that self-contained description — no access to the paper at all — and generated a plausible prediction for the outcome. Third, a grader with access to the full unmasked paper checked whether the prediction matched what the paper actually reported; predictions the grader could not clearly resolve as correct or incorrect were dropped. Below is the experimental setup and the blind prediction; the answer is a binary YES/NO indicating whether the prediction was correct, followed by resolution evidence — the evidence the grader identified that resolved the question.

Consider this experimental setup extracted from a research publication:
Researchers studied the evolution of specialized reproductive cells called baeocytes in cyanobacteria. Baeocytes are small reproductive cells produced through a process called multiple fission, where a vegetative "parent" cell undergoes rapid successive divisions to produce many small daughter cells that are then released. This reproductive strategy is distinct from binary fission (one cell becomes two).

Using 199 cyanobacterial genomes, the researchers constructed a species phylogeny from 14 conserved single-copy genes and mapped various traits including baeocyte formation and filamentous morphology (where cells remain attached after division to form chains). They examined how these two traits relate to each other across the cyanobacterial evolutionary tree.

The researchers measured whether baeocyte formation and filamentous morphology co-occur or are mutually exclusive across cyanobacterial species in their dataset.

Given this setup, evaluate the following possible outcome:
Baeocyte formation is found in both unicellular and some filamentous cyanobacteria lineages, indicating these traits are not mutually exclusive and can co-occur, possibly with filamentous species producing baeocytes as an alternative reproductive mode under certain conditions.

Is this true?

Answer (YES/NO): NO